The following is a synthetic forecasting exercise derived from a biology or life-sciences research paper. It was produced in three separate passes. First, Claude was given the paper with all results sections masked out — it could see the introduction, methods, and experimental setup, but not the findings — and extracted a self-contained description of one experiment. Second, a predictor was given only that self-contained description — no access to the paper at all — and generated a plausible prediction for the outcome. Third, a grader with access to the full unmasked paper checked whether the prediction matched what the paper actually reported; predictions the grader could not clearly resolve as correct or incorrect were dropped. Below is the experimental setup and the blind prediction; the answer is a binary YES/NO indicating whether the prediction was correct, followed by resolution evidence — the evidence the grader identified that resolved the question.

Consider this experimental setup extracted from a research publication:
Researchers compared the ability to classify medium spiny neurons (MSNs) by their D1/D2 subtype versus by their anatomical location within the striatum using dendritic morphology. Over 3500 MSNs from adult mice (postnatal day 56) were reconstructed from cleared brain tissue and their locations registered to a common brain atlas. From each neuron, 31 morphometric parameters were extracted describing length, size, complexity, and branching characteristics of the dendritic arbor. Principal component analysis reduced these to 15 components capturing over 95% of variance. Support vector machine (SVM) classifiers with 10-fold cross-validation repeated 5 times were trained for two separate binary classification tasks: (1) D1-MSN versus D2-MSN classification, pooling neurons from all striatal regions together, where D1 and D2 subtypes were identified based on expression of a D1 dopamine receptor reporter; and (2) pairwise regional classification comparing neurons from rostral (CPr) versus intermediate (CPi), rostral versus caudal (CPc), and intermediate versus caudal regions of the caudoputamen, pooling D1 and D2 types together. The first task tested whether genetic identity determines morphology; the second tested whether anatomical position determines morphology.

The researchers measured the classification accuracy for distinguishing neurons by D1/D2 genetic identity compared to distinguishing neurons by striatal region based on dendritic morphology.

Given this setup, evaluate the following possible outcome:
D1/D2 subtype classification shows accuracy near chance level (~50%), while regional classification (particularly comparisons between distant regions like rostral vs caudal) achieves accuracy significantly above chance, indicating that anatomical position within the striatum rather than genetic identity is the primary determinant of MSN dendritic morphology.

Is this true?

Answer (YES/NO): NO